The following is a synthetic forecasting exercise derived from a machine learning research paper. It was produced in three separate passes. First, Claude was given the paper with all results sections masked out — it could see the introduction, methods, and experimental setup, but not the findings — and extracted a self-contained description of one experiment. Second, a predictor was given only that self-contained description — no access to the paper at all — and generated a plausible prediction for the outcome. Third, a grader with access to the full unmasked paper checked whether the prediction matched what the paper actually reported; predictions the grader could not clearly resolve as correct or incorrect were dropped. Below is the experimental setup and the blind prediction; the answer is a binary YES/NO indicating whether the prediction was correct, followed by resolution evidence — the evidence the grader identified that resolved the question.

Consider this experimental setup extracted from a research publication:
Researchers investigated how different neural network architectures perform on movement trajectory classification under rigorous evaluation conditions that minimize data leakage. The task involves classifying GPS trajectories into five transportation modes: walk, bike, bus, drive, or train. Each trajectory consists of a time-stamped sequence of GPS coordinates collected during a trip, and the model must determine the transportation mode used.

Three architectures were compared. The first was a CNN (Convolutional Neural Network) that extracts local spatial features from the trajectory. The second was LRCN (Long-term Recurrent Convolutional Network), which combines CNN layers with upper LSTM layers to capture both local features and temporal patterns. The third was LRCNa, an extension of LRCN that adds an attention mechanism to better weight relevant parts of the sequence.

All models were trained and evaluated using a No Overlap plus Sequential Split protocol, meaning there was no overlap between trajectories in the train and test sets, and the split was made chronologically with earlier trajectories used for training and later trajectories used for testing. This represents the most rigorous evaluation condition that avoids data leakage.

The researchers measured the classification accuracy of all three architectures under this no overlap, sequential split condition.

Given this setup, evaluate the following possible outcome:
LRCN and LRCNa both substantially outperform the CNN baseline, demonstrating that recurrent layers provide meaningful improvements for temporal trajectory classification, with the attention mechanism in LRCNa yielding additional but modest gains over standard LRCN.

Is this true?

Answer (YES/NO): NO